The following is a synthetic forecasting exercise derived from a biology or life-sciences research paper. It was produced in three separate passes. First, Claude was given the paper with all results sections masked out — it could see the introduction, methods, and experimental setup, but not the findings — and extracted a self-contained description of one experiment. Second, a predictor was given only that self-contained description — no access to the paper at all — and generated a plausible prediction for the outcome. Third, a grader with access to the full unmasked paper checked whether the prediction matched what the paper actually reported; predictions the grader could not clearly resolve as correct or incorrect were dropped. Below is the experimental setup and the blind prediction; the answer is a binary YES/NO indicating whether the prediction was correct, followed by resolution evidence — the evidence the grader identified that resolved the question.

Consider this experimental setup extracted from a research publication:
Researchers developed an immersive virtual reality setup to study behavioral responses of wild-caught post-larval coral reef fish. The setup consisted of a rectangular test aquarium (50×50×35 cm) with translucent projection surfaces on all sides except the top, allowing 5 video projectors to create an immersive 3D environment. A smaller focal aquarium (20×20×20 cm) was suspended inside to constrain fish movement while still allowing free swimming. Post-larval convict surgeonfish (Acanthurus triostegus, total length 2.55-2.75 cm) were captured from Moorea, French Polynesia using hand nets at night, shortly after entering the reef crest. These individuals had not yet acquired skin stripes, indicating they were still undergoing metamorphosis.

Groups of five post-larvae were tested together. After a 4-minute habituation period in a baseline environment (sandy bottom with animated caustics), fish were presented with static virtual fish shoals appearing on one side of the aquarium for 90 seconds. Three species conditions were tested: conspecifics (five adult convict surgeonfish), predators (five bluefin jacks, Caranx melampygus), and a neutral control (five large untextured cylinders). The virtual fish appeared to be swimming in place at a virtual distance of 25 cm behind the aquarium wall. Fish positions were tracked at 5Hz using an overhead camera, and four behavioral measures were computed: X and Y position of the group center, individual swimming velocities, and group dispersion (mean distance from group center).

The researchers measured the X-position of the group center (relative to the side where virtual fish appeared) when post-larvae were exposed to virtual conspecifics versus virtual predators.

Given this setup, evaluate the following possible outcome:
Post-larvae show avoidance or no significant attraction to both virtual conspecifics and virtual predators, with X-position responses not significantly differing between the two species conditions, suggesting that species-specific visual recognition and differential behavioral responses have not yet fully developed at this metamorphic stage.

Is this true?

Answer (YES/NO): NO